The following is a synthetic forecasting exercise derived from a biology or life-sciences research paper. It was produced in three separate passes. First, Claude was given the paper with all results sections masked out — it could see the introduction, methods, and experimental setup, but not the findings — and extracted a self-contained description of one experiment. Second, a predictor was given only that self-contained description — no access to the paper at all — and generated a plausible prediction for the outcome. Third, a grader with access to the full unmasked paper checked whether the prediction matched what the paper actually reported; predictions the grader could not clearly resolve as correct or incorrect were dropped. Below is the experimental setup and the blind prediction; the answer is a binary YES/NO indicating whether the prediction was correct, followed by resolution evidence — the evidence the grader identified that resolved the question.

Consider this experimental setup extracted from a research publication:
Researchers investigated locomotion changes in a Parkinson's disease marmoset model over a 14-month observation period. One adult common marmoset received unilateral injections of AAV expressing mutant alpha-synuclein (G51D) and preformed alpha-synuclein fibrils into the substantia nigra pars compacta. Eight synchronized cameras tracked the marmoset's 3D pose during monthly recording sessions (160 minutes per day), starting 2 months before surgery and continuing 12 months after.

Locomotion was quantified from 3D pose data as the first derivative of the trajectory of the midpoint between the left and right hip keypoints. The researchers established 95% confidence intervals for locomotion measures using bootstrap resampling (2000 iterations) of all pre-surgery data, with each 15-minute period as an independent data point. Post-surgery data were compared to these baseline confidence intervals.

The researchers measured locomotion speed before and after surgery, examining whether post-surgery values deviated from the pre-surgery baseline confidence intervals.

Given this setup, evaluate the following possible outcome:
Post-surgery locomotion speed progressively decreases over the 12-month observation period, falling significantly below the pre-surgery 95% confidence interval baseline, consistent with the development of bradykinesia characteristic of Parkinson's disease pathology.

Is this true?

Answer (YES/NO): YES